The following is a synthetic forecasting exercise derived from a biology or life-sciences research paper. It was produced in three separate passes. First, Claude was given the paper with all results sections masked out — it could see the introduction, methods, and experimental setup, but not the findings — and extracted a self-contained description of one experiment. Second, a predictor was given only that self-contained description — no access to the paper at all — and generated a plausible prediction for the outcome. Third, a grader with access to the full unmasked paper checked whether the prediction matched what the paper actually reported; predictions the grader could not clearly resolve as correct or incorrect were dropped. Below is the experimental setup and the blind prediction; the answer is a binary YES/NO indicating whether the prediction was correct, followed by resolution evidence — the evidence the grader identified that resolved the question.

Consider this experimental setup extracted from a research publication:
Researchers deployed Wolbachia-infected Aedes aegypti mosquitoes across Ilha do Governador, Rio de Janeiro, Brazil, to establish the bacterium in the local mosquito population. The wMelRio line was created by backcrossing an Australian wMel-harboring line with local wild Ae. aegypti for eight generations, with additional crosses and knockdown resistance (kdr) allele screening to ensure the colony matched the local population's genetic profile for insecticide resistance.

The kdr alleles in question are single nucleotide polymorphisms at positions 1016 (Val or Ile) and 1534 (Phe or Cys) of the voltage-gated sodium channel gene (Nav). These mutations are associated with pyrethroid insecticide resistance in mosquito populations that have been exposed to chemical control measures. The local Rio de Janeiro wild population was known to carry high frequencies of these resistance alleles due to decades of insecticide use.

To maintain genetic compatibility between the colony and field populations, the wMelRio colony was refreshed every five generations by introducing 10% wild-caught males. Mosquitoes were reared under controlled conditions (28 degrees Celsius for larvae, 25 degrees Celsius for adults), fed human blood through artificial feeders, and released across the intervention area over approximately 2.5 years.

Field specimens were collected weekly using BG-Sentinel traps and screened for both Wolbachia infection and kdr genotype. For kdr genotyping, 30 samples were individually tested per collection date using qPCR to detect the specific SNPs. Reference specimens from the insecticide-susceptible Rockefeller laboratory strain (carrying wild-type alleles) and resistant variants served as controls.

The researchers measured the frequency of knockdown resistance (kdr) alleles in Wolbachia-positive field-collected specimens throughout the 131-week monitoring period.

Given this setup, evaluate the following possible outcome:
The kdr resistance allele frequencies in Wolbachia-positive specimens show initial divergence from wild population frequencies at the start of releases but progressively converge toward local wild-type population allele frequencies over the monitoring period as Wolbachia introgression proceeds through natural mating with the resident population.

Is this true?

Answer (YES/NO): NO